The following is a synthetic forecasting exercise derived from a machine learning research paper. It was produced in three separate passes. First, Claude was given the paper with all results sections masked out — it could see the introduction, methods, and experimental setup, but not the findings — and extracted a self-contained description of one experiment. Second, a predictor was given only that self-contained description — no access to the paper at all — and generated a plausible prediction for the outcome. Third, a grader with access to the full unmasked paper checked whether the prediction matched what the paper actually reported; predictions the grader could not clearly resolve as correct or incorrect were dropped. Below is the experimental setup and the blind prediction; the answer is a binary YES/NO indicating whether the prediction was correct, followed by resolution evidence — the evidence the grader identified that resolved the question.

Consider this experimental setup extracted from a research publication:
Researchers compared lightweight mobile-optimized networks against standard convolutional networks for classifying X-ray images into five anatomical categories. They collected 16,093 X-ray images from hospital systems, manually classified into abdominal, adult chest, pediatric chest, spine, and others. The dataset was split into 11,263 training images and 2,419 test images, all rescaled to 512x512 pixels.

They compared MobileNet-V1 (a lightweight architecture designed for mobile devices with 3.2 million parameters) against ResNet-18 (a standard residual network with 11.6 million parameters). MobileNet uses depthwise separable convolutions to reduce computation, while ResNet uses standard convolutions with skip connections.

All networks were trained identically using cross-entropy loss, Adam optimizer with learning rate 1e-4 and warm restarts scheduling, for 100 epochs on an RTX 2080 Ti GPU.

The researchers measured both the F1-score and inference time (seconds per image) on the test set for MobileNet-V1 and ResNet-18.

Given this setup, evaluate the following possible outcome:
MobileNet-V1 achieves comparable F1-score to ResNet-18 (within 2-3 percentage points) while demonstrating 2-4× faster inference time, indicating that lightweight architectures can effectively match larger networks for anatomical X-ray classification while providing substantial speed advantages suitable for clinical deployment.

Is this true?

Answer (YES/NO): NO